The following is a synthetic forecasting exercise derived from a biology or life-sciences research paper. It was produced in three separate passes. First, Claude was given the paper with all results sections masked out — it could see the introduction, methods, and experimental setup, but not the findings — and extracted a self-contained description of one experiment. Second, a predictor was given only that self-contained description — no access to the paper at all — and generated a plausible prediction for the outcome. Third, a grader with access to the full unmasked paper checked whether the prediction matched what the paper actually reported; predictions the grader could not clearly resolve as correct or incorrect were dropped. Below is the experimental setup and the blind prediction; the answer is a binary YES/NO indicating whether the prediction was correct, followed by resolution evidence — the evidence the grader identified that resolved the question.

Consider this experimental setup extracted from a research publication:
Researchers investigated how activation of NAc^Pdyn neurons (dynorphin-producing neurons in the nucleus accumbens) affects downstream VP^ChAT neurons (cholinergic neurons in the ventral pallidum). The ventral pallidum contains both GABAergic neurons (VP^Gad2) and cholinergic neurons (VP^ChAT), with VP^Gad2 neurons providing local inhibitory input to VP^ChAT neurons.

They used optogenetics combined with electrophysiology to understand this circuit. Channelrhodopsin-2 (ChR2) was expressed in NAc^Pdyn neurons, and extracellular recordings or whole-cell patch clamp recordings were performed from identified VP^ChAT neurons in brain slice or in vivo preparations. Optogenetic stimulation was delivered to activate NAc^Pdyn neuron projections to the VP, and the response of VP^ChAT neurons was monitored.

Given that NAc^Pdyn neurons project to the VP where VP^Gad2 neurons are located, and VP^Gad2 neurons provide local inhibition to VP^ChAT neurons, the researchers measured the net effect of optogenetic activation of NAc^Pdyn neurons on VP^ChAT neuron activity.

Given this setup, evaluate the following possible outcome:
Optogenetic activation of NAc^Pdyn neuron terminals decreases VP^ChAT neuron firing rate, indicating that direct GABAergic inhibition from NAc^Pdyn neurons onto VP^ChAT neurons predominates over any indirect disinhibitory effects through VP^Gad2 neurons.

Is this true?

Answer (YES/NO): NO